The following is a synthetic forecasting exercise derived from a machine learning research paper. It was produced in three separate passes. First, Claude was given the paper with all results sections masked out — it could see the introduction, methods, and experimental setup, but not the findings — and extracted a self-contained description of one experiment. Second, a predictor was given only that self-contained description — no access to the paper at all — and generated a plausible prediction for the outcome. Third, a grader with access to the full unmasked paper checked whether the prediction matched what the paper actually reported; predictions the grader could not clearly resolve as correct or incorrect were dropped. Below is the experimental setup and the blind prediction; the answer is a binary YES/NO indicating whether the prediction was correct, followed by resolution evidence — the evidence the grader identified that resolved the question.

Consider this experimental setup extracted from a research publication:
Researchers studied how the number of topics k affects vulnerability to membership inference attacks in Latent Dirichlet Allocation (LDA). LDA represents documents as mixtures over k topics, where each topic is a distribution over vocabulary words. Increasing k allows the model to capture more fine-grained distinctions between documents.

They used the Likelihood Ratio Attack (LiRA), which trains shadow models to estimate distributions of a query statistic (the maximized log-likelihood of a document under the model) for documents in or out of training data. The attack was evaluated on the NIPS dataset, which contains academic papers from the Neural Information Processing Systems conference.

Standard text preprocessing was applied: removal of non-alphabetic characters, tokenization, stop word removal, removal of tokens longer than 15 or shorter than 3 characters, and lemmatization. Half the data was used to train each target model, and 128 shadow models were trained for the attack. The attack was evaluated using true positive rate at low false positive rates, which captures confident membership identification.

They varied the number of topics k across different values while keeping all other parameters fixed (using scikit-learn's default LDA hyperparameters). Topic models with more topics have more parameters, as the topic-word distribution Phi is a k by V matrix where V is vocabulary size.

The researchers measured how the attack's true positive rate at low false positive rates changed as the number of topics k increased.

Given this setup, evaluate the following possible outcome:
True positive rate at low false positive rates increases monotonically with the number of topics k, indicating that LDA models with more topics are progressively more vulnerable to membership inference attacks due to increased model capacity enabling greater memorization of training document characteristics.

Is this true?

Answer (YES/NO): YES